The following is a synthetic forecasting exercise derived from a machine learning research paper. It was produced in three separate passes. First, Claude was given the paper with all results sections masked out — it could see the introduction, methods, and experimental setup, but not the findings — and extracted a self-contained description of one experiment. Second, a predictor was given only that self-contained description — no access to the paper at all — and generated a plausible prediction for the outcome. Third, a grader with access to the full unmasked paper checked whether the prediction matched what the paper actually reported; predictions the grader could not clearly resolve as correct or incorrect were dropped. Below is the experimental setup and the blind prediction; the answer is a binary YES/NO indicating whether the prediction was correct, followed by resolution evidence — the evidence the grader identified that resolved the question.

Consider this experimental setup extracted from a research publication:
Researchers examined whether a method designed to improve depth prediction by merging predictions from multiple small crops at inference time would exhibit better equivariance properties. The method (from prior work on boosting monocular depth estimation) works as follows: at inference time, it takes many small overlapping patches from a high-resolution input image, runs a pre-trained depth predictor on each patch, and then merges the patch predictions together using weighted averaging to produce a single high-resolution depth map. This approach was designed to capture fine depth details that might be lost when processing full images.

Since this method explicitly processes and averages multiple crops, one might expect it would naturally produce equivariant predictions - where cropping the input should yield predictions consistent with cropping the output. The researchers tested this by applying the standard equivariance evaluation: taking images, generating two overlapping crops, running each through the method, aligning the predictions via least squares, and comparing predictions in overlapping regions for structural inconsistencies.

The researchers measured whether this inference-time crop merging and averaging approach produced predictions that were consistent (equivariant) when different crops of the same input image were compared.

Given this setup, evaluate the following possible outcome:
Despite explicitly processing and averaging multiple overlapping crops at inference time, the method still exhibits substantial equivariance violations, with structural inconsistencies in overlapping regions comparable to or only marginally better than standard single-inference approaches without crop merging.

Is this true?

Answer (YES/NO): YES